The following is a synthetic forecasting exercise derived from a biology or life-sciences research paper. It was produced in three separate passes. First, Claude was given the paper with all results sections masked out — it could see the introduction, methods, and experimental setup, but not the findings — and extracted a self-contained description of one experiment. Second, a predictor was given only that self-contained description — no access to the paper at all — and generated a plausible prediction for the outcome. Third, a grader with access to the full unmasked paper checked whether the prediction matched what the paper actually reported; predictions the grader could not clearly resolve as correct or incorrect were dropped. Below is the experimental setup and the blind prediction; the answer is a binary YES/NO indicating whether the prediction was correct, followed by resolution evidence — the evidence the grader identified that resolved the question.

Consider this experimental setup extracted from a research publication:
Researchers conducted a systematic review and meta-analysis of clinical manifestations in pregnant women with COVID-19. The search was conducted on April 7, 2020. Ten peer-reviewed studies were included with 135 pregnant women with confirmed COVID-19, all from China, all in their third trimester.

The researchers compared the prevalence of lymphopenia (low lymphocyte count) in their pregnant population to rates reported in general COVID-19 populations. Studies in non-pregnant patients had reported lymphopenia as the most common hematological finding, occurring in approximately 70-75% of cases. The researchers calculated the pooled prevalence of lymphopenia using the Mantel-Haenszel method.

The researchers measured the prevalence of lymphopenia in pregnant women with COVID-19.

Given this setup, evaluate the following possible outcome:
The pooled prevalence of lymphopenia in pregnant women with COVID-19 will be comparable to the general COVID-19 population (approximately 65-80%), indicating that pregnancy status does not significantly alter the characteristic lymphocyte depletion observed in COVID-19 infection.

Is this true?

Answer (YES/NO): NO